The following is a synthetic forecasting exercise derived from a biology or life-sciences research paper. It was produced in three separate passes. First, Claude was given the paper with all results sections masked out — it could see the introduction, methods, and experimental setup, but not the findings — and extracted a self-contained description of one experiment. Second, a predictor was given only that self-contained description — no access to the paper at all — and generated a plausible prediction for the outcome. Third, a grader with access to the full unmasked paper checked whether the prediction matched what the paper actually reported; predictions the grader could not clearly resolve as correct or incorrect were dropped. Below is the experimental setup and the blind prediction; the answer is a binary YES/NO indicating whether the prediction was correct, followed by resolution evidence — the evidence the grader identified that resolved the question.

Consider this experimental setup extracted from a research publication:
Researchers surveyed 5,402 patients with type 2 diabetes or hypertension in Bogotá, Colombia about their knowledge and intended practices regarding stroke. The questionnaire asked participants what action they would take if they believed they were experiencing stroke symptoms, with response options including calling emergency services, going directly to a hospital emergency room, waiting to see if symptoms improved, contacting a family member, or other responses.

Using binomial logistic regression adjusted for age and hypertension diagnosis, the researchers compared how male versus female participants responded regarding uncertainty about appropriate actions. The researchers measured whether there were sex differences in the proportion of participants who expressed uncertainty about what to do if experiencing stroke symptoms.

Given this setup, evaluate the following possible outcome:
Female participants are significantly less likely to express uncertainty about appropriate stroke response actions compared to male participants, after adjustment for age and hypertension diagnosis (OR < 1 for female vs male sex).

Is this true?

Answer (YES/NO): YES